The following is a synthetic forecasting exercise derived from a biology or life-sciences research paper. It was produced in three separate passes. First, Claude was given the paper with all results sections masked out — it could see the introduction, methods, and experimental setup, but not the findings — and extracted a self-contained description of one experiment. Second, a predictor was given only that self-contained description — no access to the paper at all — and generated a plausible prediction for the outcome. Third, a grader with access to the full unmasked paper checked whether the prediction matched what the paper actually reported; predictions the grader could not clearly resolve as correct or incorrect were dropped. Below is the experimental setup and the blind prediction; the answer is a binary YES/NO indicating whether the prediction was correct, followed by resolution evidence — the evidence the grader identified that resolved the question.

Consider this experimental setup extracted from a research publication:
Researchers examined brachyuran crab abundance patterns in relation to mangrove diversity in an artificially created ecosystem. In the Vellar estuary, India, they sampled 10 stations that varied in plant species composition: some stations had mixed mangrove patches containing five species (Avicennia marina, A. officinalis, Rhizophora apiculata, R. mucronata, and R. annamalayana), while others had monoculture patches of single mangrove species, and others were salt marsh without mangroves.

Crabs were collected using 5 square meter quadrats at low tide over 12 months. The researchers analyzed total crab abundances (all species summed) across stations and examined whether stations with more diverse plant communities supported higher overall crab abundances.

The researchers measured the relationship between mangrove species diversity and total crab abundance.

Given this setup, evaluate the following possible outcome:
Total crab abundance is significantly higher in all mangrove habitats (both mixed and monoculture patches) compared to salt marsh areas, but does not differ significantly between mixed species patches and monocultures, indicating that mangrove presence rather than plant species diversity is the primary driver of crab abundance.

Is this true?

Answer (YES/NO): NO